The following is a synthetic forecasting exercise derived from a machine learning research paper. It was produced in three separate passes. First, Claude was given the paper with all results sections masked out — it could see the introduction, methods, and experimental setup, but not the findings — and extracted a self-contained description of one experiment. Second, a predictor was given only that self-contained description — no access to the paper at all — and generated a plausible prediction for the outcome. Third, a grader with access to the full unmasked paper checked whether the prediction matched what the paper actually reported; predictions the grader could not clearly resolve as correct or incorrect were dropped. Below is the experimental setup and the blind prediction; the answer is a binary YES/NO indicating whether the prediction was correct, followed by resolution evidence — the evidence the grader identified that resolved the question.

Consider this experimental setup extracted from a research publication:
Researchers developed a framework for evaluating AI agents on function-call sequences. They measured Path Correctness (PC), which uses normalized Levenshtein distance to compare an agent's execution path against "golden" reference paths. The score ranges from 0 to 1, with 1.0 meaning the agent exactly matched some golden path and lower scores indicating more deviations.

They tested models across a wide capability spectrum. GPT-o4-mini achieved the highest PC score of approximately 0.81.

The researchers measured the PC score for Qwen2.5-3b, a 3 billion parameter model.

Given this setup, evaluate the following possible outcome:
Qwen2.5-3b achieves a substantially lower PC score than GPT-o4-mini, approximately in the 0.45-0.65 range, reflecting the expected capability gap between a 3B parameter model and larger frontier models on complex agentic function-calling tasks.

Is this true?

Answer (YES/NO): NO